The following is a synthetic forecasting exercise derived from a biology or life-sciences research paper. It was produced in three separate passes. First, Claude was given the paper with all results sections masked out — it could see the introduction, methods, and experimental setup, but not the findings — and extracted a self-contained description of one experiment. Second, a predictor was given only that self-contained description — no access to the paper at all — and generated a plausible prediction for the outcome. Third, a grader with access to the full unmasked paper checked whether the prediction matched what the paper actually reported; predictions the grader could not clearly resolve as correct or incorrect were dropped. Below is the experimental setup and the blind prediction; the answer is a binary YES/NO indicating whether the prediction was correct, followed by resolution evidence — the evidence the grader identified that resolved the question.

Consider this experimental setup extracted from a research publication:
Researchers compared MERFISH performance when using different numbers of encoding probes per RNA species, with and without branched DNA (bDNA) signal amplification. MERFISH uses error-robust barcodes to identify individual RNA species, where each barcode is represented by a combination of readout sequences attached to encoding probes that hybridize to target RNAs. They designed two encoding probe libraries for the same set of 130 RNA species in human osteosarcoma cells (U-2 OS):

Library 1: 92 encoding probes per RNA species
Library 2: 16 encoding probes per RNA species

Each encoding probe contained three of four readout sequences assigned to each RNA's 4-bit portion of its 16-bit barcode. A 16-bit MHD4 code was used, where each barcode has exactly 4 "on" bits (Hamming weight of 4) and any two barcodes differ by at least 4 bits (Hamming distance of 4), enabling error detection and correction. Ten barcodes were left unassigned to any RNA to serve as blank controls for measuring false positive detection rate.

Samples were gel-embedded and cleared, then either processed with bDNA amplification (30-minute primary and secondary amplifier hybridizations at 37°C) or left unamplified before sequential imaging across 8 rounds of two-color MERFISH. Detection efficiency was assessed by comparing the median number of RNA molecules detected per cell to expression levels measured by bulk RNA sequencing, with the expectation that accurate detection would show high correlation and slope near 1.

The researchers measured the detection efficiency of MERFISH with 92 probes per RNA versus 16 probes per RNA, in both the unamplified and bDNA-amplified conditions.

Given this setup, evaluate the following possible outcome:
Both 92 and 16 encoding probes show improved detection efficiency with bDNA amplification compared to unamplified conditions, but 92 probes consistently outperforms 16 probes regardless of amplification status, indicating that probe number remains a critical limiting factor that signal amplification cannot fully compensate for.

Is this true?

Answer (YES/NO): NO